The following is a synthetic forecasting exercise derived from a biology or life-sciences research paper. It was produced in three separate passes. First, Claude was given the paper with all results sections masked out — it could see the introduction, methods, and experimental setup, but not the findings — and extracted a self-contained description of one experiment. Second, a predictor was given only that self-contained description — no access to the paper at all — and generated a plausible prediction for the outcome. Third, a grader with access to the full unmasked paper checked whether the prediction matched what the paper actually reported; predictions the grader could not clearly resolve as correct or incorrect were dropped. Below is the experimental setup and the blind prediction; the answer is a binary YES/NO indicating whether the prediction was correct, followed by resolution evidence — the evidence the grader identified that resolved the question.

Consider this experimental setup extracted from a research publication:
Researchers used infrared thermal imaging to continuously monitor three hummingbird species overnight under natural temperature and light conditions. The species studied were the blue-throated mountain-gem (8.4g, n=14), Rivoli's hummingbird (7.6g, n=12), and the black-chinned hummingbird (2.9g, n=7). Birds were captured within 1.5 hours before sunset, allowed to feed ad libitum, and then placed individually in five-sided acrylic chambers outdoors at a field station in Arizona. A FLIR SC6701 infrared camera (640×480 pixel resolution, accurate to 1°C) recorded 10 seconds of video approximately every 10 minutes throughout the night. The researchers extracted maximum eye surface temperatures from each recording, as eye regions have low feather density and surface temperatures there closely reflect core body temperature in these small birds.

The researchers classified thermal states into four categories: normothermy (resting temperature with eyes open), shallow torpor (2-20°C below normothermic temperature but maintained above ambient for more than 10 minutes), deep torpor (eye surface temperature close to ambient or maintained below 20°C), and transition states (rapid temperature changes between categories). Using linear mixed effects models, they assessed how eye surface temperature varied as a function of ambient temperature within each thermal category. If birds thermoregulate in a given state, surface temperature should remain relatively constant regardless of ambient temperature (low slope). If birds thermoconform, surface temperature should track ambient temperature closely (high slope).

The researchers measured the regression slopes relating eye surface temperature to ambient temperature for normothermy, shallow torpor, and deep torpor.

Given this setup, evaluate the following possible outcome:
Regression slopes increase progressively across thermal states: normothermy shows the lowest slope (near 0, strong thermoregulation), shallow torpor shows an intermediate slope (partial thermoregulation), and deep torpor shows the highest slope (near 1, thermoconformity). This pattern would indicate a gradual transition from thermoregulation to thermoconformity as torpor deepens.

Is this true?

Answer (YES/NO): NO